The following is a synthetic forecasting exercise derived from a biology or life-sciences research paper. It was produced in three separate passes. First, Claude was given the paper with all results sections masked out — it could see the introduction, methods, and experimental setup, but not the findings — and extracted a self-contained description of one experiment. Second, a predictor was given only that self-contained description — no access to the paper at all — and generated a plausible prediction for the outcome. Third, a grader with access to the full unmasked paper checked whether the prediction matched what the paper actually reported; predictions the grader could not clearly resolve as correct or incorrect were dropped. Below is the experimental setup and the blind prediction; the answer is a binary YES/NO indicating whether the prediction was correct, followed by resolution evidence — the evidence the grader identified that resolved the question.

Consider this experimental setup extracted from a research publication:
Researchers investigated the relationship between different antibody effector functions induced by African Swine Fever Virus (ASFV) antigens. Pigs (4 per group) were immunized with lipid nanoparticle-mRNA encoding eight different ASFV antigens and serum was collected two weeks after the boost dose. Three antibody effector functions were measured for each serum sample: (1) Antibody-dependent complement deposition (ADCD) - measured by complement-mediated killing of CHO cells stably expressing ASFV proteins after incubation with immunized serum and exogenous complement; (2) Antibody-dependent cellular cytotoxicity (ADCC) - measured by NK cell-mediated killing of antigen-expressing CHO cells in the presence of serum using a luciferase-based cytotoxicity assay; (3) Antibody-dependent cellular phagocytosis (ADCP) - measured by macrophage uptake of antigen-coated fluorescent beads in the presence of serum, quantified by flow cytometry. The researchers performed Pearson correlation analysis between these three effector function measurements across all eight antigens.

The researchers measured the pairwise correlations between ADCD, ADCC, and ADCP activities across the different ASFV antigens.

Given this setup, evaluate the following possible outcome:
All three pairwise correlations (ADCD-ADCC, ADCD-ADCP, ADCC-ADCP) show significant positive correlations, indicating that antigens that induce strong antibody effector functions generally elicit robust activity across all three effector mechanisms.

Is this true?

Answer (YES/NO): NO